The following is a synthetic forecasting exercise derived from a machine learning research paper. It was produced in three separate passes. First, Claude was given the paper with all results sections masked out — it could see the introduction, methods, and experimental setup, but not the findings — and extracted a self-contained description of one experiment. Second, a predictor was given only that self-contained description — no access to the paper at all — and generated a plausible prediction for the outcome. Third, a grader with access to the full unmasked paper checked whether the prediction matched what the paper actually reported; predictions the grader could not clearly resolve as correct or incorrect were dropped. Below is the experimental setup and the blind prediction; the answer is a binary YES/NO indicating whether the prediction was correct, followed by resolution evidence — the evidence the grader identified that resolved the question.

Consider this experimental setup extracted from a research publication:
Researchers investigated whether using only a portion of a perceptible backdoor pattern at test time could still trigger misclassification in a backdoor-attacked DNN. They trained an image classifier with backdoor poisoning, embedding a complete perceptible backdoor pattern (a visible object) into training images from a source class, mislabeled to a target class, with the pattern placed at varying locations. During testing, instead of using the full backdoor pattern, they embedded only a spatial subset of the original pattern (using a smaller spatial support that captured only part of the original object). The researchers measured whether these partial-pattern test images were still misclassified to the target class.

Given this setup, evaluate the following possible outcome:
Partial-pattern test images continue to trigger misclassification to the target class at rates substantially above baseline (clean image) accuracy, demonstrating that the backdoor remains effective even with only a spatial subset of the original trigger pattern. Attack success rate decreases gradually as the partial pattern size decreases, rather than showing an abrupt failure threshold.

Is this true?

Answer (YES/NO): YES